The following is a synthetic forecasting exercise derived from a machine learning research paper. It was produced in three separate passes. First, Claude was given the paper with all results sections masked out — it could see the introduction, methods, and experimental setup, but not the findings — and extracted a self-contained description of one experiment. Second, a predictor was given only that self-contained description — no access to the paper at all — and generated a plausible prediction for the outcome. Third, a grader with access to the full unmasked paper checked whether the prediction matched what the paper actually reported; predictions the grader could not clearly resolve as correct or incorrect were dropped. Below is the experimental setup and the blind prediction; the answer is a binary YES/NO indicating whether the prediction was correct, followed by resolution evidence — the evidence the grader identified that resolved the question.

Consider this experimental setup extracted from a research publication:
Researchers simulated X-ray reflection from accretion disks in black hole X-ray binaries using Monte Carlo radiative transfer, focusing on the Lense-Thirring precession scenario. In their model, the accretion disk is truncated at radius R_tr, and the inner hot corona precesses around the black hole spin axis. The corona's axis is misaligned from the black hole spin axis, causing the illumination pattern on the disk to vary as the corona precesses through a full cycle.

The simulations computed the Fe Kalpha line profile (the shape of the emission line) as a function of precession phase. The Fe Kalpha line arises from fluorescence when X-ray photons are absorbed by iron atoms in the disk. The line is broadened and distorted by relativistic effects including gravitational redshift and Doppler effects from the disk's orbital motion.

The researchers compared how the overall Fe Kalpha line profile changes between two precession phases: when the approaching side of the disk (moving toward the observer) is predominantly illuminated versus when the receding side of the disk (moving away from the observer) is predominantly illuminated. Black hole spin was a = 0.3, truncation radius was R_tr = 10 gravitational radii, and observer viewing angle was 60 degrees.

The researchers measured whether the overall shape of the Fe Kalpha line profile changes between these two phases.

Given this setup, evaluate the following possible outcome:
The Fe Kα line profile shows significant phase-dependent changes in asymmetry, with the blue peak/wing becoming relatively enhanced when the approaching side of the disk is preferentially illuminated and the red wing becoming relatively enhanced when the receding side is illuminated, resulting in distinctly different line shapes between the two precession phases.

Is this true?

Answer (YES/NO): NO